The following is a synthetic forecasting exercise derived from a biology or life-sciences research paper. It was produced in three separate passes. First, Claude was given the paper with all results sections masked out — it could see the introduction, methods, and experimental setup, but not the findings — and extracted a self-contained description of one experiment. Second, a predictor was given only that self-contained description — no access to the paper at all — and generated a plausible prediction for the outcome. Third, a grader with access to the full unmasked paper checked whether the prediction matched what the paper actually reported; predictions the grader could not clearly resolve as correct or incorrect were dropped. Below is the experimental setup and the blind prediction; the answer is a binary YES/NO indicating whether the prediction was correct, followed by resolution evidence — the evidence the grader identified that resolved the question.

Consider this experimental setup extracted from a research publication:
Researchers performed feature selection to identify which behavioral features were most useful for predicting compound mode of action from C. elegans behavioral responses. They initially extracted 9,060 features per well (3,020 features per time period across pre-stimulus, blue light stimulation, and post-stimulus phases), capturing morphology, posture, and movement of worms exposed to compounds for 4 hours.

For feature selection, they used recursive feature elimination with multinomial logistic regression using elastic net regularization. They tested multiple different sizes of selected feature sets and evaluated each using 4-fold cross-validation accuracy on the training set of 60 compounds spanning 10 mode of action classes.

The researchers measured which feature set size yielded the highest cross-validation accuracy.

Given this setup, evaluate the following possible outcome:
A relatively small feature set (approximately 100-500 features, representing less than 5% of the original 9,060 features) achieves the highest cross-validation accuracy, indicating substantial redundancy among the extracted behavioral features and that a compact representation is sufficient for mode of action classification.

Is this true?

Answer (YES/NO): NO